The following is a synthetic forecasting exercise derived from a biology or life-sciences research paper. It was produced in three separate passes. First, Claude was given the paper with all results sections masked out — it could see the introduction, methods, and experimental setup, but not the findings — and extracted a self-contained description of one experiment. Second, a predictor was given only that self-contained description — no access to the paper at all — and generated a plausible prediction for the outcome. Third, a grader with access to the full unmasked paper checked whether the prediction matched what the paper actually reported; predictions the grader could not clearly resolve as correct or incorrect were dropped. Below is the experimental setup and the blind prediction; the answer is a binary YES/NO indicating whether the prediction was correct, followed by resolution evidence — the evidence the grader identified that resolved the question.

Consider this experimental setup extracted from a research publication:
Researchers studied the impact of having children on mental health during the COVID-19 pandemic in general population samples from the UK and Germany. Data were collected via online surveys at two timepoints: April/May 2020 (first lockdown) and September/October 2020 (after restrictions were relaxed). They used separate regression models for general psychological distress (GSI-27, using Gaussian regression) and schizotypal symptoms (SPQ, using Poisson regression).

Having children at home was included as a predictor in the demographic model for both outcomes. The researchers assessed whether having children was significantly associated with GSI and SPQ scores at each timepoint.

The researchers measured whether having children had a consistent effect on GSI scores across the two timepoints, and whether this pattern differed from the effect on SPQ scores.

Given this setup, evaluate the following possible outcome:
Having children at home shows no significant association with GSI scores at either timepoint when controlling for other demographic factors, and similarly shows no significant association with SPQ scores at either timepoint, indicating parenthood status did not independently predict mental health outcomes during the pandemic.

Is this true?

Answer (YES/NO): NO